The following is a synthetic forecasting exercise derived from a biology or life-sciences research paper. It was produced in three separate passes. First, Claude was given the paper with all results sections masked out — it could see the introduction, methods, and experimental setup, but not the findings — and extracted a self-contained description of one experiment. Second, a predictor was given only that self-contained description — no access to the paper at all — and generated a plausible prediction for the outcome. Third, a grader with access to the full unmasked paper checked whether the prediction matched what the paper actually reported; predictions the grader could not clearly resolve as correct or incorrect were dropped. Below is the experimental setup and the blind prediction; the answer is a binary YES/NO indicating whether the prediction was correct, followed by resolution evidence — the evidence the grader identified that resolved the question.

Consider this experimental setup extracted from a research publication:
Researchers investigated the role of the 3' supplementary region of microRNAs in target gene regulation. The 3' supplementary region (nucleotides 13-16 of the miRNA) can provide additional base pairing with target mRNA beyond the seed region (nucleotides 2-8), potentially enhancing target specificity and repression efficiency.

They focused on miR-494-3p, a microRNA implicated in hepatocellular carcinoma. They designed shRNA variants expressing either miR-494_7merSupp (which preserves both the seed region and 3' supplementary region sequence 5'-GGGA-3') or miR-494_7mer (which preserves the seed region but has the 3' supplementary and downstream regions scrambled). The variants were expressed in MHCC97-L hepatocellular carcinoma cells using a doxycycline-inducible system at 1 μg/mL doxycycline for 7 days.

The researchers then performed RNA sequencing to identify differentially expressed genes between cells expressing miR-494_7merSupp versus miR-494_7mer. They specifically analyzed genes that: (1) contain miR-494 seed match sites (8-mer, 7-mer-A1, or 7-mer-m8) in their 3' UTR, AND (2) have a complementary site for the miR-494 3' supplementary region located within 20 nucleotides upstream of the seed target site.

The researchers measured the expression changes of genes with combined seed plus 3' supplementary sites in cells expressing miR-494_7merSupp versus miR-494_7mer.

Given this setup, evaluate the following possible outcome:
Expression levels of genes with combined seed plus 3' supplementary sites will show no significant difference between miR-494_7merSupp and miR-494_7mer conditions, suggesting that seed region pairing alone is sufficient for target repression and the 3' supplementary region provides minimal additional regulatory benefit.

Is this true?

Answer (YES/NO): NO